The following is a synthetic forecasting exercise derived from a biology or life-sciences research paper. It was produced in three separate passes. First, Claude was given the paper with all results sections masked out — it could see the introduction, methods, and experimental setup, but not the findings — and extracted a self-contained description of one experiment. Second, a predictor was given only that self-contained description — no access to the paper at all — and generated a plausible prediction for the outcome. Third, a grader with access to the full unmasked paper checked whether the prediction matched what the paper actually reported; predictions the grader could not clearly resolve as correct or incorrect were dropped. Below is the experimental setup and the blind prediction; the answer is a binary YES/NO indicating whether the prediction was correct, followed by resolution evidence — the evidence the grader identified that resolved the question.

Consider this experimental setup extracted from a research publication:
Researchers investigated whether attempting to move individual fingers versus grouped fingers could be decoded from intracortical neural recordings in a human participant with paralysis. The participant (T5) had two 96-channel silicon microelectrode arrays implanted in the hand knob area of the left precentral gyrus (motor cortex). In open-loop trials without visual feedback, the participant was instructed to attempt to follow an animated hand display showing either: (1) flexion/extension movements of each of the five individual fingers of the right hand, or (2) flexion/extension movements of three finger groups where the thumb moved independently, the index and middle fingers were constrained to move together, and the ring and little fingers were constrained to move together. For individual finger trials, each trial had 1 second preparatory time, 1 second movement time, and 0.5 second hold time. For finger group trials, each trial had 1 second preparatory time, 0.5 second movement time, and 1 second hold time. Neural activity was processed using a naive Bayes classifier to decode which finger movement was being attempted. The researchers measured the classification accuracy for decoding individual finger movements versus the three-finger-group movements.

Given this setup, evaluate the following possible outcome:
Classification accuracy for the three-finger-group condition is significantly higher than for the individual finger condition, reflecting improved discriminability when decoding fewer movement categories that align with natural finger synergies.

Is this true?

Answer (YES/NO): YES